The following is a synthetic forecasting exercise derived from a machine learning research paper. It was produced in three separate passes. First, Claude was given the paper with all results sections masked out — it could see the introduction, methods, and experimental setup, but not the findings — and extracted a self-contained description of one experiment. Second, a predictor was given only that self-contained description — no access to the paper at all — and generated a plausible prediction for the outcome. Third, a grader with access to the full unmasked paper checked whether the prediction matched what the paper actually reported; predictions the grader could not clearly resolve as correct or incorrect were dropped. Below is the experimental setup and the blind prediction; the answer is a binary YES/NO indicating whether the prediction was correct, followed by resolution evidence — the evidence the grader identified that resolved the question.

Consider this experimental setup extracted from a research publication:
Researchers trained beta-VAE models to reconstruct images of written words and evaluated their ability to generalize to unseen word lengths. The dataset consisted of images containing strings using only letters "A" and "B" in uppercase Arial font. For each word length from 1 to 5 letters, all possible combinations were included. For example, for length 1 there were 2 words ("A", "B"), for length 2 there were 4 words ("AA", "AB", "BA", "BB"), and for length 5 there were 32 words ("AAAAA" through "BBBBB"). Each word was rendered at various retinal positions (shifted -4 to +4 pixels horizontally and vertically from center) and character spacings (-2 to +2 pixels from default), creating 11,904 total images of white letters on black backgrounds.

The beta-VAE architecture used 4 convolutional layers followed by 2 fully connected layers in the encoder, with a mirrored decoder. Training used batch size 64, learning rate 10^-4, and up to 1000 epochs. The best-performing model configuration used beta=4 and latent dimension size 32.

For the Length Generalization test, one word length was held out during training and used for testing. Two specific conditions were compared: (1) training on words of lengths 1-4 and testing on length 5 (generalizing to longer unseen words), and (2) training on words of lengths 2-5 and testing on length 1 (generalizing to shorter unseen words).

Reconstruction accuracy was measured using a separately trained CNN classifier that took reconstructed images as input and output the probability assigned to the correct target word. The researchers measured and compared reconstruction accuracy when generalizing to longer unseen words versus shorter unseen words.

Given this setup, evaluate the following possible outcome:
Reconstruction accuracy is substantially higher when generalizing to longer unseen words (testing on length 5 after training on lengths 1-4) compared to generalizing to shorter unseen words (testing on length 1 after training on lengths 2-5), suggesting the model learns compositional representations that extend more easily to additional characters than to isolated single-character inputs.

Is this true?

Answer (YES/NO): NO